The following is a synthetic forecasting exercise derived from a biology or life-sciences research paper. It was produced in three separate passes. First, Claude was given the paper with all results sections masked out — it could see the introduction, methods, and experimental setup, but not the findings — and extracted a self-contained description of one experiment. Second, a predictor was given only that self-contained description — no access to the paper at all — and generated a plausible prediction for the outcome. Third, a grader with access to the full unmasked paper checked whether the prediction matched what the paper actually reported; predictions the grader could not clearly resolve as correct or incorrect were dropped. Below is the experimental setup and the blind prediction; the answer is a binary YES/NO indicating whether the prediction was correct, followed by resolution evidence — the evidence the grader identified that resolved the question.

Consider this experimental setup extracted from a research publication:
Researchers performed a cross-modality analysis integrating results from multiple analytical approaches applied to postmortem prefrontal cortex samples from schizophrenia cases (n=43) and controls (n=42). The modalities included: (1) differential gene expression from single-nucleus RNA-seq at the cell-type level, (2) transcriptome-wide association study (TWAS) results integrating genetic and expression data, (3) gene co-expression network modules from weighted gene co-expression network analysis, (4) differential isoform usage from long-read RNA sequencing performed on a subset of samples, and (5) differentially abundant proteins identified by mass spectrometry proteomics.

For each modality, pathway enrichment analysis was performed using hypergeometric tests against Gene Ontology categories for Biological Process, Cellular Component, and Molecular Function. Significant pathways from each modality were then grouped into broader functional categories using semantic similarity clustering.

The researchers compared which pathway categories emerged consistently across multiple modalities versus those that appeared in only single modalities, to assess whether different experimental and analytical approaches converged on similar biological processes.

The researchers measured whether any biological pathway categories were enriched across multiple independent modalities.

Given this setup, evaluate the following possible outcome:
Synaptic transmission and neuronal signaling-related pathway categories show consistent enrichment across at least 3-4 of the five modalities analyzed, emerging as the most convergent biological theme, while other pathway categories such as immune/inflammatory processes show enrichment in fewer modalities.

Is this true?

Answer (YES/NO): NO